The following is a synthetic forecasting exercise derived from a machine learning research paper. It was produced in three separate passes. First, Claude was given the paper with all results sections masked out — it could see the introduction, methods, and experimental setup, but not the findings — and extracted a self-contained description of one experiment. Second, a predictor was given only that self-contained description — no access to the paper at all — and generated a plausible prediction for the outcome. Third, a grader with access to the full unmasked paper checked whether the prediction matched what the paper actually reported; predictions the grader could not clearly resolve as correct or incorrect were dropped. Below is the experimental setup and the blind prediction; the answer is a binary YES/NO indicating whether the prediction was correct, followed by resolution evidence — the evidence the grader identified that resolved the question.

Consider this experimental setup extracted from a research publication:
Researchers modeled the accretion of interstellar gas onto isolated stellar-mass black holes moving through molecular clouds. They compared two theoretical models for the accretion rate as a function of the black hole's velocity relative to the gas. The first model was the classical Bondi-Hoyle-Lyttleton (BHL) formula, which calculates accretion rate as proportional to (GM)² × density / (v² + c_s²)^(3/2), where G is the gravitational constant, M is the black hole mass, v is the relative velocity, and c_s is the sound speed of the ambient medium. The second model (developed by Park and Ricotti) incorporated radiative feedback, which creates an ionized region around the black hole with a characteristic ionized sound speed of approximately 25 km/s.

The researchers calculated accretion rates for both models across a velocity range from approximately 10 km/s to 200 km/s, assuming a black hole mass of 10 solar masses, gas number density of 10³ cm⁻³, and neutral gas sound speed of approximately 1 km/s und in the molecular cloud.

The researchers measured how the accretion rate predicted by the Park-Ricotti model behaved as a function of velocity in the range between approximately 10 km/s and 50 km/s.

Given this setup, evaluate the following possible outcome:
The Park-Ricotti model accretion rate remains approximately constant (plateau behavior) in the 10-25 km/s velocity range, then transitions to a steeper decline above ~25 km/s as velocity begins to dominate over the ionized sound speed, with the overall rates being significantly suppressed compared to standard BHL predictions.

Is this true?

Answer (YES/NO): NO